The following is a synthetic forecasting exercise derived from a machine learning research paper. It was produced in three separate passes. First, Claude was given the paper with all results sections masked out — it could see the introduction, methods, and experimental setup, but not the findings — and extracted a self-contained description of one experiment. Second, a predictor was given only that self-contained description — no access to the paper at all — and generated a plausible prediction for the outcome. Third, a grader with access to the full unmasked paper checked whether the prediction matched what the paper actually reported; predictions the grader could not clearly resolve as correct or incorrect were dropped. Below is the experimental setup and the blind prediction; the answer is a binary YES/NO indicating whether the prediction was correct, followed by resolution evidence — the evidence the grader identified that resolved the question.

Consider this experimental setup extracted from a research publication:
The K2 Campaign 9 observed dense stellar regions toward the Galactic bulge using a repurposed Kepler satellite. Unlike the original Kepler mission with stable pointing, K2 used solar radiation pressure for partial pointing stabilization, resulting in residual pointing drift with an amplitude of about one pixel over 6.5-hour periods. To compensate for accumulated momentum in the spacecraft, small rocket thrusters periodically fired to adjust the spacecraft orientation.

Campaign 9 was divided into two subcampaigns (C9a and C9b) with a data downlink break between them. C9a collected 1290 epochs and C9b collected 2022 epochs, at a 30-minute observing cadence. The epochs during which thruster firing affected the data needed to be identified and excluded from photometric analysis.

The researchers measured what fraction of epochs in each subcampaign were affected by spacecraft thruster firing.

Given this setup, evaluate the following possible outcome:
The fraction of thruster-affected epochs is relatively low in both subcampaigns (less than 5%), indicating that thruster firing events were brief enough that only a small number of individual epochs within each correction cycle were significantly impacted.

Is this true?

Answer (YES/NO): NO